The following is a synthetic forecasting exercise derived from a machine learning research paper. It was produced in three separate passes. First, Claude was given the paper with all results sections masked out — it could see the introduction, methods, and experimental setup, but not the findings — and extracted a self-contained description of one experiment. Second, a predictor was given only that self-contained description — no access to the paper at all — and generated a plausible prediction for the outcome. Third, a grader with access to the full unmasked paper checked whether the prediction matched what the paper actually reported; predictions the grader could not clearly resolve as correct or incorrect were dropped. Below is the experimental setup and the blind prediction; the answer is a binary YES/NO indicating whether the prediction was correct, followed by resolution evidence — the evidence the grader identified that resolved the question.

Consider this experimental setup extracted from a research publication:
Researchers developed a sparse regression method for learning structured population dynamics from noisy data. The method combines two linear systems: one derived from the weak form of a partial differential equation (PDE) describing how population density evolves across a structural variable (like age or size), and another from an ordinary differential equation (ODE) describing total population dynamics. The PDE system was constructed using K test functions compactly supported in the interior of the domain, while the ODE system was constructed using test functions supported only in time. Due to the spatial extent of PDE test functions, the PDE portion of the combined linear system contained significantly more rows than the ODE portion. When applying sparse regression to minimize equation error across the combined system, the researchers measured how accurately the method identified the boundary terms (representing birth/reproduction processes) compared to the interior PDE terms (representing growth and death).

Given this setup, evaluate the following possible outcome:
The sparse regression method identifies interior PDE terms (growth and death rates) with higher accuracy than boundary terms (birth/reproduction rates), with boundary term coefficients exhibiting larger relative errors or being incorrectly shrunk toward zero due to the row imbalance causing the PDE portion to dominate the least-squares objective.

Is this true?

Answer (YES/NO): YES